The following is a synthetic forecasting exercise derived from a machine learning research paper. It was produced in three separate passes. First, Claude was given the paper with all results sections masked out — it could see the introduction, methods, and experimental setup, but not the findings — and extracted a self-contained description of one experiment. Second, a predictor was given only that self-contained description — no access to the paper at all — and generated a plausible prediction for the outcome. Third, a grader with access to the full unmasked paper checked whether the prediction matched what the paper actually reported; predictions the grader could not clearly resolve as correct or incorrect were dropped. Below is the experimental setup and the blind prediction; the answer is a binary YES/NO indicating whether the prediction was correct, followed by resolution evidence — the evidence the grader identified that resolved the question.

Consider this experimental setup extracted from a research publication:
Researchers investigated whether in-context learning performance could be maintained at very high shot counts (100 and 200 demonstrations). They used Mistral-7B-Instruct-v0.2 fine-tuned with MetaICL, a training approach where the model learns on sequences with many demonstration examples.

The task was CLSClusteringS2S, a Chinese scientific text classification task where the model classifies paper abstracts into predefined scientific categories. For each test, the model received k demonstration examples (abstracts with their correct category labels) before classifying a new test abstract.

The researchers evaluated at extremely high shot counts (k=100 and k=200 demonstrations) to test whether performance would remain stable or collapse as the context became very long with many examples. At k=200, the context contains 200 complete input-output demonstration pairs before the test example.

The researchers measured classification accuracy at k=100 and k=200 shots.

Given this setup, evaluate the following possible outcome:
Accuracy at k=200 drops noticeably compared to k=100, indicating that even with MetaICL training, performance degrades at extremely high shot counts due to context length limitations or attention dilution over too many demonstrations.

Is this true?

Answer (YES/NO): YES